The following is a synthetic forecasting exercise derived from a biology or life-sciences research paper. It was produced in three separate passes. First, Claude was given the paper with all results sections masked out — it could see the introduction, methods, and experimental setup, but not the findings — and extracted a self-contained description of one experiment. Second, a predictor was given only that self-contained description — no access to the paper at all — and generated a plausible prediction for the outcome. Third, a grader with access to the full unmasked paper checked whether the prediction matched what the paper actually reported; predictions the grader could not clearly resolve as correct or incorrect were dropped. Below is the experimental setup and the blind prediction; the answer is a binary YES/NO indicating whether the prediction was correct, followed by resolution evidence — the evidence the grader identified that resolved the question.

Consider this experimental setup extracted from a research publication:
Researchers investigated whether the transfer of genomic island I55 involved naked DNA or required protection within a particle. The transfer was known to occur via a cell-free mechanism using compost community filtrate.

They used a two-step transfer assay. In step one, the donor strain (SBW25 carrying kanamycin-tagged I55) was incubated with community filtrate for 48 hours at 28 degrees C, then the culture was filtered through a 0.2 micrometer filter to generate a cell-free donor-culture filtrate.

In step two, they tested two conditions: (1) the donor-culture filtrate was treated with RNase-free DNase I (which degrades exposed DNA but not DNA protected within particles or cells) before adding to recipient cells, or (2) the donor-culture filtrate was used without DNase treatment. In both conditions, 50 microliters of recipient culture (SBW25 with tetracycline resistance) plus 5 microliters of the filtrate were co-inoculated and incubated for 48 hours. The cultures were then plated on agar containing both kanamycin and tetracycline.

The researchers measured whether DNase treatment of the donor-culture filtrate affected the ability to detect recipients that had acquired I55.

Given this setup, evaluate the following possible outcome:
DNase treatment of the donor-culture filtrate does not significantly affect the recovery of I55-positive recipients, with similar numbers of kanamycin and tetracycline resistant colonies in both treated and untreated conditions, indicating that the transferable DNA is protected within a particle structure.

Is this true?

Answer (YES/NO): YES